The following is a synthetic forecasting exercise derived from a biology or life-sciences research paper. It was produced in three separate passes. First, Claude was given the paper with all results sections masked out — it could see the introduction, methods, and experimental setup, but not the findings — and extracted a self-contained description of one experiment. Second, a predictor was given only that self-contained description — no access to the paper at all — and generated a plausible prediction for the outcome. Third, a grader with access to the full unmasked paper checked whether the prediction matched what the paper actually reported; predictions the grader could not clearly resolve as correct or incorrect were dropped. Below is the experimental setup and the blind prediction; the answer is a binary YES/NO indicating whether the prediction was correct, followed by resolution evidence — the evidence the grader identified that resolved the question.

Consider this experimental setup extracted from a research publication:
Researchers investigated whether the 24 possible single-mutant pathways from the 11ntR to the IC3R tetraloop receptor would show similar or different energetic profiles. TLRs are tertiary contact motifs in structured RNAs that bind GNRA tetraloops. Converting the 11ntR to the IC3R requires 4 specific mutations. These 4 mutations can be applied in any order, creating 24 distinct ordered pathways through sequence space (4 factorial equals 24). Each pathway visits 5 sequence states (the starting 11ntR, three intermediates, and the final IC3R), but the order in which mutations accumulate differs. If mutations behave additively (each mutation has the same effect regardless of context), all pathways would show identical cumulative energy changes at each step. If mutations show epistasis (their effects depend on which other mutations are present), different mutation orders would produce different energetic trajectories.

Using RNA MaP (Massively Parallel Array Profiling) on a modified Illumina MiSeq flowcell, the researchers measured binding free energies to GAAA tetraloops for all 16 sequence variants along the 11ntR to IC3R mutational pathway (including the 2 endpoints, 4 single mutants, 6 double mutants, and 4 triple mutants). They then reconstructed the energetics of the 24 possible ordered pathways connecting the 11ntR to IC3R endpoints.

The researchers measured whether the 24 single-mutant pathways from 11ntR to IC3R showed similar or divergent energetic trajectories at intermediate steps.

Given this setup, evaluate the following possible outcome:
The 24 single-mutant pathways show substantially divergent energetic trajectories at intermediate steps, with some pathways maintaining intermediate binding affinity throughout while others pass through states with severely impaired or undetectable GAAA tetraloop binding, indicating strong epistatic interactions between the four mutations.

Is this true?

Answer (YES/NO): NO